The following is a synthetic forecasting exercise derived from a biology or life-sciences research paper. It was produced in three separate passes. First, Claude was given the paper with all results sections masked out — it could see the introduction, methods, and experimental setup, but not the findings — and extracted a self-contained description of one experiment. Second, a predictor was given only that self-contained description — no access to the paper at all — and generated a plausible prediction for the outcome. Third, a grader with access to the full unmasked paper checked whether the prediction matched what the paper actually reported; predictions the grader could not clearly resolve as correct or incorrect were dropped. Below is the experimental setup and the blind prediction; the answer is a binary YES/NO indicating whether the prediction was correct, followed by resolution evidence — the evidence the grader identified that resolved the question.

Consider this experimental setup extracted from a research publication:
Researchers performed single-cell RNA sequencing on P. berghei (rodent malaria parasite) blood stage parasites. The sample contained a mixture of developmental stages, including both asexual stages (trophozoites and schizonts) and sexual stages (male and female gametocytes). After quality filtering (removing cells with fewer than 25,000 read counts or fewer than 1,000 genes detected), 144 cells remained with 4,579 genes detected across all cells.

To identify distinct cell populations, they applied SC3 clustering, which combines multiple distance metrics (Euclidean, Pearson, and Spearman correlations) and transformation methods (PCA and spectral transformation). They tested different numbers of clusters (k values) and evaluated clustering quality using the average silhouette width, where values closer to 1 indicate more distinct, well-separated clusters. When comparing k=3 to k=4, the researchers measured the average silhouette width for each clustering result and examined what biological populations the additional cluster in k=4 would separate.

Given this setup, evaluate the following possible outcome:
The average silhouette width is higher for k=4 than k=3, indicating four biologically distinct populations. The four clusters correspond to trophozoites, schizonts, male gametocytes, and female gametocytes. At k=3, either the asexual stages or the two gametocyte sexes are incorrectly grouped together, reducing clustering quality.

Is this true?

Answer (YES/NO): NO